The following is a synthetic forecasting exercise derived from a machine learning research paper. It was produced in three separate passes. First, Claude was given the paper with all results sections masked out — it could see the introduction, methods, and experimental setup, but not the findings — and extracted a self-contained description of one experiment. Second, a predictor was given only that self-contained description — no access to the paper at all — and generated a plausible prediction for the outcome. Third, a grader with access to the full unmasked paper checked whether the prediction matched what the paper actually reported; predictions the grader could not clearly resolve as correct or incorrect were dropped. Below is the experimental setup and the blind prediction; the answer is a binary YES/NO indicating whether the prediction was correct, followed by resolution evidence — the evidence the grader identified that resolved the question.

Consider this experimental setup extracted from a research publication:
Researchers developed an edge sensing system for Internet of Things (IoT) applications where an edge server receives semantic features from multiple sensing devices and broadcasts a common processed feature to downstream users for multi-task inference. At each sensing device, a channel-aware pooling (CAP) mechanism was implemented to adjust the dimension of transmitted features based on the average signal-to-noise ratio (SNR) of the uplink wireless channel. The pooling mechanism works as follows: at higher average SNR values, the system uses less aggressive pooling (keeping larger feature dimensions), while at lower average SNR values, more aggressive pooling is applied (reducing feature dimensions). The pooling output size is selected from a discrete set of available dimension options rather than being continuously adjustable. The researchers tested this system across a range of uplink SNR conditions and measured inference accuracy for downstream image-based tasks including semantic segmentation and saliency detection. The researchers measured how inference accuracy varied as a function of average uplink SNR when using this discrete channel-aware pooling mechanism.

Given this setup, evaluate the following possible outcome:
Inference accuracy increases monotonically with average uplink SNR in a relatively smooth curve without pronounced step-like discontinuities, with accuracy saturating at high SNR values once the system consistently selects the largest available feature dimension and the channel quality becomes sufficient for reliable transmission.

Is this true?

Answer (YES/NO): NO